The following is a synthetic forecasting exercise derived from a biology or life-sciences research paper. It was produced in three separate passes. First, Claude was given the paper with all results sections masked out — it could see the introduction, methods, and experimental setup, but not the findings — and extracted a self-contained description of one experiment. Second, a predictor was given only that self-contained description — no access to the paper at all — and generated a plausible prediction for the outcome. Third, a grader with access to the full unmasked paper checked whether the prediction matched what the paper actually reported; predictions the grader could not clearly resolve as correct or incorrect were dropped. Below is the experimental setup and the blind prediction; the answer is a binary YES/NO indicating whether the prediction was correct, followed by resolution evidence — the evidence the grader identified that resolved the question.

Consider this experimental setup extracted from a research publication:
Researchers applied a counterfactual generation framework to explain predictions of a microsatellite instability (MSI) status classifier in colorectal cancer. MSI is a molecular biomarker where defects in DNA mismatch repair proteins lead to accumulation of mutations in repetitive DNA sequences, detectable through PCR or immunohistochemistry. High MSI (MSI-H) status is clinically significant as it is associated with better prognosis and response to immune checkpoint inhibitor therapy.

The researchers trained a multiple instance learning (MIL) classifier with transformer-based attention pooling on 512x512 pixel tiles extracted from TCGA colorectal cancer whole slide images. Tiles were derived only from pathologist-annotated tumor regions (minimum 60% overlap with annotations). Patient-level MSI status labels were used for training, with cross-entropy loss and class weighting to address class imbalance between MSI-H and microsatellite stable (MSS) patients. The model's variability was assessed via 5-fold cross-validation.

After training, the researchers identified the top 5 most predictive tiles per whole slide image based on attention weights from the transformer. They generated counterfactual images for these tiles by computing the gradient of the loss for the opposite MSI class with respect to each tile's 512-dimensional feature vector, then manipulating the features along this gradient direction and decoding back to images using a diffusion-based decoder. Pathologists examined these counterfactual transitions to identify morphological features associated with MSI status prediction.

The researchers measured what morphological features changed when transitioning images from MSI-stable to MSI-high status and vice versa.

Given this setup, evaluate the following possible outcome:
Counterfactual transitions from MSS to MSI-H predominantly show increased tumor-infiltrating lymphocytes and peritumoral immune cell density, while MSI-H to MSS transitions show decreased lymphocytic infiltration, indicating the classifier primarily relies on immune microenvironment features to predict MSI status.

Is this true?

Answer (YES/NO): NO